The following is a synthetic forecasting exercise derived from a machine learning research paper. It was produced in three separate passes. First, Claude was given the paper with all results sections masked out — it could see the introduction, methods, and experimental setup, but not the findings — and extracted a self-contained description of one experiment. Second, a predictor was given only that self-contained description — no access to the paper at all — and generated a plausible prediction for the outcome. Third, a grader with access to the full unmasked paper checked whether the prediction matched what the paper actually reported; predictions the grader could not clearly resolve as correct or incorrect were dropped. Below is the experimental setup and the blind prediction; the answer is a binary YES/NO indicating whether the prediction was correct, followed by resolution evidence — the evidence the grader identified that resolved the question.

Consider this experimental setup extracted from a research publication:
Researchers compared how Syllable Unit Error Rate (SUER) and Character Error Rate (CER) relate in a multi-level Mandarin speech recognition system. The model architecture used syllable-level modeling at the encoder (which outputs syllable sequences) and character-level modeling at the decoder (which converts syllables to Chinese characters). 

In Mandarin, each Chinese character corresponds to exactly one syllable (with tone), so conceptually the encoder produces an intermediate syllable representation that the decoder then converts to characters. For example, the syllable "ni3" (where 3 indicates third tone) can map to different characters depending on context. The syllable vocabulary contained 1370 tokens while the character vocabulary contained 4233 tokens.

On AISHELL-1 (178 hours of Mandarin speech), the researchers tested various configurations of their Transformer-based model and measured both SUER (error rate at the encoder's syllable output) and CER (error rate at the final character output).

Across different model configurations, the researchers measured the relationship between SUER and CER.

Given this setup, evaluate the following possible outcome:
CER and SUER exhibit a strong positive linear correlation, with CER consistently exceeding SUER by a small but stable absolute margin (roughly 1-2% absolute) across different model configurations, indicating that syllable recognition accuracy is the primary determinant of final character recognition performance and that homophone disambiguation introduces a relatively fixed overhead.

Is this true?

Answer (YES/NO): NO